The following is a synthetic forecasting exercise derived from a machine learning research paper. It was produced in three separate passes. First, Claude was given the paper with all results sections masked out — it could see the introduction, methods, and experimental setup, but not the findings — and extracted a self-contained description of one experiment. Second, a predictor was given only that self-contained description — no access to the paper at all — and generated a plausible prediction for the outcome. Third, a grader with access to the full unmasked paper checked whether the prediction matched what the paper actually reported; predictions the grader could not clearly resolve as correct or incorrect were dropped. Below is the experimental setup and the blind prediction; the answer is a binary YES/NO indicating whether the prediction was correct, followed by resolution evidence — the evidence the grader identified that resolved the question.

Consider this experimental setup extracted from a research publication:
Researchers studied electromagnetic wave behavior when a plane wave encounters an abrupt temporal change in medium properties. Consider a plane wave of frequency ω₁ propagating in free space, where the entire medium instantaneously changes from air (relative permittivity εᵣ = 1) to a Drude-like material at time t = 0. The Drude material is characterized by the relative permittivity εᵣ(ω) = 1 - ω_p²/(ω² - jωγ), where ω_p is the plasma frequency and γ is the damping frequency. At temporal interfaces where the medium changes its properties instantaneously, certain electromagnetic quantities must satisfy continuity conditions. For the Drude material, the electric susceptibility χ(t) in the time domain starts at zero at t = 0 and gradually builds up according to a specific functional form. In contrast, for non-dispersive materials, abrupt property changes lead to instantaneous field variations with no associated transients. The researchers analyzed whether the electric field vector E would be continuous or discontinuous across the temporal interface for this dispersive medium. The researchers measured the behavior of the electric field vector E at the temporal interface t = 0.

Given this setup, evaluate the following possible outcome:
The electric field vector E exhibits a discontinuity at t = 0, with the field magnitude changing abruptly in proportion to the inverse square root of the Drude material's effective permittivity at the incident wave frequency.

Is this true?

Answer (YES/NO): NO